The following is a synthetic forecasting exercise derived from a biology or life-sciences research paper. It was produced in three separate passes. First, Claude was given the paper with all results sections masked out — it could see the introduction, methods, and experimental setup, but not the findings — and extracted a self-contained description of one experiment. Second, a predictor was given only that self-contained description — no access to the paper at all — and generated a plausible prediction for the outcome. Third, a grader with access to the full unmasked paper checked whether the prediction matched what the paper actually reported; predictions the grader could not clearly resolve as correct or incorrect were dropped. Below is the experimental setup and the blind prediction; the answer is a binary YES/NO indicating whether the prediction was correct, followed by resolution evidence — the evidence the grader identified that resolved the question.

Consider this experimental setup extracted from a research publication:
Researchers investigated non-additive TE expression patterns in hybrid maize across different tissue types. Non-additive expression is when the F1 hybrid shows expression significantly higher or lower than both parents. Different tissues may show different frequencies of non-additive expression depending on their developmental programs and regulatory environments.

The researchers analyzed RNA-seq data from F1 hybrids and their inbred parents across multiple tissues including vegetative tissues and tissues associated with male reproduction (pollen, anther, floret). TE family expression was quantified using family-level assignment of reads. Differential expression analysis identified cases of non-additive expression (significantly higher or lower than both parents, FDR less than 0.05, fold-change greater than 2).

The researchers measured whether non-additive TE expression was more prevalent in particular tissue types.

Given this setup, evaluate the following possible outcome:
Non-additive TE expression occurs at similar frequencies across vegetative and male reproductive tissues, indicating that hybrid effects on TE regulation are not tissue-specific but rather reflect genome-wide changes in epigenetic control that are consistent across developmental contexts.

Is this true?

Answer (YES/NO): NO